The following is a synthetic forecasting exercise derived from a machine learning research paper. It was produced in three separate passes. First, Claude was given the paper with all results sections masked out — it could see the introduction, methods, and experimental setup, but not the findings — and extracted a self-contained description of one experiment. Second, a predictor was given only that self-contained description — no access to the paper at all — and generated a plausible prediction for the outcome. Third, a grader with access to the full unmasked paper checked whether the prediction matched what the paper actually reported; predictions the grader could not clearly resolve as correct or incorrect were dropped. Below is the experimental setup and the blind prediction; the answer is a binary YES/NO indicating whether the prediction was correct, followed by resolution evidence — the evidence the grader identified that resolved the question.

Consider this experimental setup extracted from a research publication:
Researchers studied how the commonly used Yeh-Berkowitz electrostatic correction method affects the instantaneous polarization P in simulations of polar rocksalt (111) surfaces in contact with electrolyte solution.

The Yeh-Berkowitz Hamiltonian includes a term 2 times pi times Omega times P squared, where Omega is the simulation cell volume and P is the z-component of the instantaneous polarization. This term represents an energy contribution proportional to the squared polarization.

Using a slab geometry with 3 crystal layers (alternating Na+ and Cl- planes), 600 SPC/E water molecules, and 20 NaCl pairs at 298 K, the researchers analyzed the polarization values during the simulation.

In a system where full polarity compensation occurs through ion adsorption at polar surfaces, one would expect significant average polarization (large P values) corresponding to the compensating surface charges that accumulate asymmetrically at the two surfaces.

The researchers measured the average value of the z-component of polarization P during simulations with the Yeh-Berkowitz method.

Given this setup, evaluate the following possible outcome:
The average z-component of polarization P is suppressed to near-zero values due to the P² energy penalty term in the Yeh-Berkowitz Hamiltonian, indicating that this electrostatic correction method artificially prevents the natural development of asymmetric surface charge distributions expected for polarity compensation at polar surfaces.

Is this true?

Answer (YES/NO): YES